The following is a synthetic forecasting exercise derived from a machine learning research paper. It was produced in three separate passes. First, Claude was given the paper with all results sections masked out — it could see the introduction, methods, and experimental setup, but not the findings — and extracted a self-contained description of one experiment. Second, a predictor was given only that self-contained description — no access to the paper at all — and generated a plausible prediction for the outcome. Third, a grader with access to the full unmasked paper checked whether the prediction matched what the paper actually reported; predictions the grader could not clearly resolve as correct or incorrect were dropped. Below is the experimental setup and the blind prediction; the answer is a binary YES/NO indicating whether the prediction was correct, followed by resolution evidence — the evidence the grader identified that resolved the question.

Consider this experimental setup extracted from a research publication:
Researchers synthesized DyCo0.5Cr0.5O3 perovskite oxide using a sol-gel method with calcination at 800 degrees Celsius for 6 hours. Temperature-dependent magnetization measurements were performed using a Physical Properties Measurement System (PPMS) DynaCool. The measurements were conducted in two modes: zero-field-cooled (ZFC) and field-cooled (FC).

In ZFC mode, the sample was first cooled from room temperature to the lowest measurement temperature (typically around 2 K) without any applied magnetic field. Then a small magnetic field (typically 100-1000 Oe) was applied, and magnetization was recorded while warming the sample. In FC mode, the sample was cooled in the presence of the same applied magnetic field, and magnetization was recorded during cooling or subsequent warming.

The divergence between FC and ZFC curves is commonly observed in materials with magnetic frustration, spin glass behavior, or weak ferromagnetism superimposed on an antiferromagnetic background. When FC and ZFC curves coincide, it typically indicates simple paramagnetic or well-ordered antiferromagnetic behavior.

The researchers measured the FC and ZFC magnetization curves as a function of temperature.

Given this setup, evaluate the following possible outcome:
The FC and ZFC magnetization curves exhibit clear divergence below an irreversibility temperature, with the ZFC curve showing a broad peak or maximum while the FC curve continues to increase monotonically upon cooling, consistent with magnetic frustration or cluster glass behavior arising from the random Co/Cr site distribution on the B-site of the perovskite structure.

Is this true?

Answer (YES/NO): NO